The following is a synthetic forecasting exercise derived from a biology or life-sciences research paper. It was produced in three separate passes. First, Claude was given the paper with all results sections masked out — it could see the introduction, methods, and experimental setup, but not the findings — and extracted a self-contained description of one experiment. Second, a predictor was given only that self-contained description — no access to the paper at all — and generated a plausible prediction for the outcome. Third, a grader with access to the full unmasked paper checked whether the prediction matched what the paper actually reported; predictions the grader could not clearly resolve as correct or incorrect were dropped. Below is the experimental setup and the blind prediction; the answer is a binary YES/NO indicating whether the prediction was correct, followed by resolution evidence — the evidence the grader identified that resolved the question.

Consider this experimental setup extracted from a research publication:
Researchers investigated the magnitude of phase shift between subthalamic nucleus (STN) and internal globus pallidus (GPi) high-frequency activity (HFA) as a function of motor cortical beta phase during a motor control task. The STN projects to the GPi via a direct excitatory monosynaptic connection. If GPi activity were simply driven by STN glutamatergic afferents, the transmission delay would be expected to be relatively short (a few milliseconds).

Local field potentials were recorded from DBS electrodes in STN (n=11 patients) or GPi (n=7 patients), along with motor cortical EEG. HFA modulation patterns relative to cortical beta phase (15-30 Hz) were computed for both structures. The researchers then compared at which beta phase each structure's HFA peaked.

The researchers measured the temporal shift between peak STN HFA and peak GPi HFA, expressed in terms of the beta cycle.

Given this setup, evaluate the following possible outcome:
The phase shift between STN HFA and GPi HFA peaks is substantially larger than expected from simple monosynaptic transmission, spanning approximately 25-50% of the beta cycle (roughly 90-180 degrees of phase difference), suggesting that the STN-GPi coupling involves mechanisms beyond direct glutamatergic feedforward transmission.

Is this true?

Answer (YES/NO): YES